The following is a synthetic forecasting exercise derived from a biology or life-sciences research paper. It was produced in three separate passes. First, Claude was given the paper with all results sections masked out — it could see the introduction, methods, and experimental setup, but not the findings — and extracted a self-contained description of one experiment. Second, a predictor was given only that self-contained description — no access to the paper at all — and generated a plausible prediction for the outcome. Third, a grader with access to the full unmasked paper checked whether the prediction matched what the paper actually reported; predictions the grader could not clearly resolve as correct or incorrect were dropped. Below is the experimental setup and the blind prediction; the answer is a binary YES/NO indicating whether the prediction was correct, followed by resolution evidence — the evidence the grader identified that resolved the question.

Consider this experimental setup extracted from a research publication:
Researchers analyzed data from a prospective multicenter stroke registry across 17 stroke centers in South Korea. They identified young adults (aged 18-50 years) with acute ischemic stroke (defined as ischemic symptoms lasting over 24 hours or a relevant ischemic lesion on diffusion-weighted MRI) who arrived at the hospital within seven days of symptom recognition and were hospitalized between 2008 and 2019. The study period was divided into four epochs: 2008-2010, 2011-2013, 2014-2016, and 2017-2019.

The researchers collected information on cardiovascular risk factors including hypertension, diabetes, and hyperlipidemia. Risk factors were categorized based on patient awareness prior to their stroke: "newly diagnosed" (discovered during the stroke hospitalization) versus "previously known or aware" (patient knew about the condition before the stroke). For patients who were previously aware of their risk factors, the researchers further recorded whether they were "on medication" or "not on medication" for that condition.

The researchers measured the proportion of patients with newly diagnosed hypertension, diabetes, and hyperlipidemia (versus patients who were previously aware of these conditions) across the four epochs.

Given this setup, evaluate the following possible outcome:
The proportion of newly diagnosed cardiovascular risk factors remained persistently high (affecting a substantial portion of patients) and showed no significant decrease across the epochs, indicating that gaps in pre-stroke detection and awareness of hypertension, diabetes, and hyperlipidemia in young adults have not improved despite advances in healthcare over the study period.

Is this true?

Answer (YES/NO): NO